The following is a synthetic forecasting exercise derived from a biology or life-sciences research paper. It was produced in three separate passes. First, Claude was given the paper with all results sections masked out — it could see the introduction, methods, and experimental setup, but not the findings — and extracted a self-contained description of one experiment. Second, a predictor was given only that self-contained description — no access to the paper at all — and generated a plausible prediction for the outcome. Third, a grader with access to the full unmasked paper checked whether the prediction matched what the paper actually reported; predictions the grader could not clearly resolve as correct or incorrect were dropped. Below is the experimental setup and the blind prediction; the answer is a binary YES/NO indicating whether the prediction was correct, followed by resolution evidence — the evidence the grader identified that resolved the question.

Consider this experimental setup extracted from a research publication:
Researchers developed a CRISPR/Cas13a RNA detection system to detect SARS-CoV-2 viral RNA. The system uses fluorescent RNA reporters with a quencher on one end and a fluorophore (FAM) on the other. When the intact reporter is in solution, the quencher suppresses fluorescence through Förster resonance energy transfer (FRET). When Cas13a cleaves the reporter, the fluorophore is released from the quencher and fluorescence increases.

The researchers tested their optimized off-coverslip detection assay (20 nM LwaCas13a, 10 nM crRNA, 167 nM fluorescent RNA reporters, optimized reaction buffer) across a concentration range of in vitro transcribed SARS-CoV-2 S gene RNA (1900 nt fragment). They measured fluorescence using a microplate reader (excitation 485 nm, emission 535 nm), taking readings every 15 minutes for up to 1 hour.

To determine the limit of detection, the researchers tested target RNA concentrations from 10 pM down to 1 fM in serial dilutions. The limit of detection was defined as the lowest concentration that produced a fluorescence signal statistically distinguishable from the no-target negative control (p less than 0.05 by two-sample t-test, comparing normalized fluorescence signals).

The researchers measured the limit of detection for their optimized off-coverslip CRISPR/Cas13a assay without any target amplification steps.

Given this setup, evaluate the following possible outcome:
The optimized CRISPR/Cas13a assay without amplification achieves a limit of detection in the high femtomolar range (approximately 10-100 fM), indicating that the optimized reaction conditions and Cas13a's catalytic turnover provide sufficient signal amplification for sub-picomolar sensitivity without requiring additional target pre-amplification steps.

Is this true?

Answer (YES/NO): NO